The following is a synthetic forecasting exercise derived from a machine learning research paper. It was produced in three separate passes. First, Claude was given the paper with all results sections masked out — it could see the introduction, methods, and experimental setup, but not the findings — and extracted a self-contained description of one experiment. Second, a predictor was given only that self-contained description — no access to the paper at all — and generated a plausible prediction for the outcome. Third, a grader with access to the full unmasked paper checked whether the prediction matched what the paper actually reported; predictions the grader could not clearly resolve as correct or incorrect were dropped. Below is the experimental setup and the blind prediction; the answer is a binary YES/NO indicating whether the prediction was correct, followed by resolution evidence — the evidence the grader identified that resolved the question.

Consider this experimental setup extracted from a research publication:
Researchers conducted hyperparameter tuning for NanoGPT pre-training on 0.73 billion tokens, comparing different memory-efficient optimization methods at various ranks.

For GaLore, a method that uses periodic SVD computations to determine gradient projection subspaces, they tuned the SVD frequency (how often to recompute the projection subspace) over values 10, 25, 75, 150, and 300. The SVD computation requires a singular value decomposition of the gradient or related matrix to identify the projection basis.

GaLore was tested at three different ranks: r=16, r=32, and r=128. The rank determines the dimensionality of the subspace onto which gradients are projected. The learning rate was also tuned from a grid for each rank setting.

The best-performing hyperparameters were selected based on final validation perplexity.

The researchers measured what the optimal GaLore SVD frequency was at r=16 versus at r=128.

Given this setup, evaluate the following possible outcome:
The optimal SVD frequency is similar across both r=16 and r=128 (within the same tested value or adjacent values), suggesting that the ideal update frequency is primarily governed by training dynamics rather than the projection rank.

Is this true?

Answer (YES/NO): YES